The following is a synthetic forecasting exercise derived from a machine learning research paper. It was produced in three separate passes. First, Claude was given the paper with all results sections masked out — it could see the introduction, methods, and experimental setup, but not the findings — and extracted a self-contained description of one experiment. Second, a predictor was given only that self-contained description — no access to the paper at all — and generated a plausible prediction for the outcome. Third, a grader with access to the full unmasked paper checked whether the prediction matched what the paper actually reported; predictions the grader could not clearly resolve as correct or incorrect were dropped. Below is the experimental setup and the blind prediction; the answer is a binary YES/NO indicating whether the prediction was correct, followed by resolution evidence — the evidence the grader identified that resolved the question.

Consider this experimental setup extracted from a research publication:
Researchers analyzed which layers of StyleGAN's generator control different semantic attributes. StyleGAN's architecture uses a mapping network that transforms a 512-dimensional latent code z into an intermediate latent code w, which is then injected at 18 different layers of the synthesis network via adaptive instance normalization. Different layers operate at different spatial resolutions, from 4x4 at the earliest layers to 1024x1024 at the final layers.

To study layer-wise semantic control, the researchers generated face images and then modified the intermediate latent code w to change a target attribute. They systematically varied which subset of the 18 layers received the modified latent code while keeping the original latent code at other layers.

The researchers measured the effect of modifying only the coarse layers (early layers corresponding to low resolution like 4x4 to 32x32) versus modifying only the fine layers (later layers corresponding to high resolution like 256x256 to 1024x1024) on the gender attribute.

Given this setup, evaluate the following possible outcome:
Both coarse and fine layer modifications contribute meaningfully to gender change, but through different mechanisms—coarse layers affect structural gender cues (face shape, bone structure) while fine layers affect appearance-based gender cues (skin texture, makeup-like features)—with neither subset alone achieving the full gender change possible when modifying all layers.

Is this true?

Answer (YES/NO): NO